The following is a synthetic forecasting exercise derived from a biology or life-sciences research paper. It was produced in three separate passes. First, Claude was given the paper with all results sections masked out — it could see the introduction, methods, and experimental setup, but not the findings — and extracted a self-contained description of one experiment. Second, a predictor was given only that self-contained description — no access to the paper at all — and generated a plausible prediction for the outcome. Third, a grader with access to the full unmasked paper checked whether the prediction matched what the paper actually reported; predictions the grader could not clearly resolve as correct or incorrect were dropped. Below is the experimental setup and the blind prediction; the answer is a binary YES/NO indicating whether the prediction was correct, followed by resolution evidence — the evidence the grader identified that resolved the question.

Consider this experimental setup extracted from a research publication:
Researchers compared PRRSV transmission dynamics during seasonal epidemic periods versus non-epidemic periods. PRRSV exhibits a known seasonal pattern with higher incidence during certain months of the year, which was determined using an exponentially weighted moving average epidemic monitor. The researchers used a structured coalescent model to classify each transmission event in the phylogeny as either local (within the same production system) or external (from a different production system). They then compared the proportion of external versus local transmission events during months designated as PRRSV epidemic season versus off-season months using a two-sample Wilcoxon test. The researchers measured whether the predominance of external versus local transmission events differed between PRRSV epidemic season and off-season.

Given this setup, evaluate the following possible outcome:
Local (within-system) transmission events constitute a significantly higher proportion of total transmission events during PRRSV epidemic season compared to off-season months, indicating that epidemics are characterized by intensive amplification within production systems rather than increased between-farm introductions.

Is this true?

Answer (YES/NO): NO